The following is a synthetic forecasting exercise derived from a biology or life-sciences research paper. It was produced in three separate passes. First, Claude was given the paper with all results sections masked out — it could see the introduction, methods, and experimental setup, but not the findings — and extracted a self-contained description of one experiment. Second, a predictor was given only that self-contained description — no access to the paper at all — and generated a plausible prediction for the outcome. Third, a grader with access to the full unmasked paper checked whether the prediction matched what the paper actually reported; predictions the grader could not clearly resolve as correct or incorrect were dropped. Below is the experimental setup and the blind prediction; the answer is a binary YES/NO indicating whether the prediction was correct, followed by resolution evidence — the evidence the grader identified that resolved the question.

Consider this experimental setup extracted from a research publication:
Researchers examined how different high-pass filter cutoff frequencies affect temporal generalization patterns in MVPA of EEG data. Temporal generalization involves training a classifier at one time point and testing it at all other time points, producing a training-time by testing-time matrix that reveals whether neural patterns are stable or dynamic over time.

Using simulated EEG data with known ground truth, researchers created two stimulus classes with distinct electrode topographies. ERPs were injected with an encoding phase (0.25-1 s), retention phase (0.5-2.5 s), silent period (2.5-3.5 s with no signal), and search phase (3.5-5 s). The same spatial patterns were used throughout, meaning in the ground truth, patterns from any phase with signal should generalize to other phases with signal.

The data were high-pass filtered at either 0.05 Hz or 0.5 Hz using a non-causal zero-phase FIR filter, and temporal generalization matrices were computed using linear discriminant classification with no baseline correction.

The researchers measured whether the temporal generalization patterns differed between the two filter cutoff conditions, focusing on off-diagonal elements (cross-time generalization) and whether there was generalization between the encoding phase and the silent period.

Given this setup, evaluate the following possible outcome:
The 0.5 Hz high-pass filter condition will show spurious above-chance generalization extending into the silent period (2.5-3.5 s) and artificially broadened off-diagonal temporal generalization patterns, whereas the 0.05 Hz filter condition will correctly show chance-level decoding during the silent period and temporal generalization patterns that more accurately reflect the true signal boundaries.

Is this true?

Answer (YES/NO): NO